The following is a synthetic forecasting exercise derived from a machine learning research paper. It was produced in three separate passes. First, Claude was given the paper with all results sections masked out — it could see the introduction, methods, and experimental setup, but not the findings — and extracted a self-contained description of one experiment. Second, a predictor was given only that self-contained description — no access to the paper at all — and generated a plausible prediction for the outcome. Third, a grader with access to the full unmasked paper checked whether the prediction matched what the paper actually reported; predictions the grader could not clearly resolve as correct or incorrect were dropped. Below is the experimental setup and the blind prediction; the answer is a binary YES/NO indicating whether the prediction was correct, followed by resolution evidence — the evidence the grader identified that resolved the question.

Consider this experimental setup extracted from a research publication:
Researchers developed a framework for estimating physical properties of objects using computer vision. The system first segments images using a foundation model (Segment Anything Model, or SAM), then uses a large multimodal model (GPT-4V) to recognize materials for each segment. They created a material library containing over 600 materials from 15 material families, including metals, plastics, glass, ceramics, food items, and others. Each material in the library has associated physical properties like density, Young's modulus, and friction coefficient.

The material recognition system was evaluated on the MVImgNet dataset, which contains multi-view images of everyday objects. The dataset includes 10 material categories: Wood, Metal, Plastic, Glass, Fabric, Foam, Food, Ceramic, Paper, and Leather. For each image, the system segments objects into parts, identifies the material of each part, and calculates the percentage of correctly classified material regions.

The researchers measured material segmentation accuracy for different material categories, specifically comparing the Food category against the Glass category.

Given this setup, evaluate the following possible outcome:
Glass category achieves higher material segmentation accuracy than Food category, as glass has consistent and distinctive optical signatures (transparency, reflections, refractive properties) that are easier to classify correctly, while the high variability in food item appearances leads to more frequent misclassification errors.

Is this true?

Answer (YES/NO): NO